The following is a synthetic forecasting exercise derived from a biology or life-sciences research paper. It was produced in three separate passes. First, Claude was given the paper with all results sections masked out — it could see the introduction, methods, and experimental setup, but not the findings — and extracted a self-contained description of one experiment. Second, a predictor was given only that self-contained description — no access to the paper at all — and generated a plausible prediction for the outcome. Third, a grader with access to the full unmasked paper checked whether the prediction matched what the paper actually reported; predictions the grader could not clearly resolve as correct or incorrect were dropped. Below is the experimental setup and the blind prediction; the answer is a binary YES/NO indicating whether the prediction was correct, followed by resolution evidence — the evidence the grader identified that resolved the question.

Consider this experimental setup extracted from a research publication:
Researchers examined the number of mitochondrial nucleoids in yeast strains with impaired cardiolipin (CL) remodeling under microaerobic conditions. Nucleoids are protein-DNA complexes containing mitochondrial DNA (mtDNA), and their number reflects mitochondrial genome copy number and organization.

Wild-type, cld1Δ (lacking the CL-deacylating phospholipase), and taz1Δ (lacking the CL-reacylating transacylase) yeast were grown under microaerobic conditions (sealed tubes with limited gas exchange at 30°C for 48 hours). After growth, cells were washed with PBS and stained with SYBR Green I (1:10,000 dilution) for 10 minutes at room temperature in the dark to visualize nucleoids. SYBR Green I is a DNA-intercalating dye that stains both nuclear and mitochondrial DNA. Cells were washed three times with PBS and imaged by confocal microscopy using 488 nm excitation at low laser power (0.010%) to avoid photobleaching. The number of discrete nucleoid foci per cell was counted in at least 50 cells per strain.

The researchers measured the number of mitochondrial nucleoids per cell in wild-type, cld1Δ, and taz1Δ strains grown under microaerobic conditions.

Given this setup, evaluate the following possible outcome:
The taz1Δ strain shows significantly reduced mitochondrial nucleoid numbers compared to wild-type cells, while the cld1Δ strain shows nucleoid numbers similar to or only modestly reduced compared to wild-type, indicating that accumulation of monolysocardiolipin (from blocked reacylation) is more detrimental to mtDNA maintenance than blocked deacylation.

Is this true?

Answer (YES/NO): NO